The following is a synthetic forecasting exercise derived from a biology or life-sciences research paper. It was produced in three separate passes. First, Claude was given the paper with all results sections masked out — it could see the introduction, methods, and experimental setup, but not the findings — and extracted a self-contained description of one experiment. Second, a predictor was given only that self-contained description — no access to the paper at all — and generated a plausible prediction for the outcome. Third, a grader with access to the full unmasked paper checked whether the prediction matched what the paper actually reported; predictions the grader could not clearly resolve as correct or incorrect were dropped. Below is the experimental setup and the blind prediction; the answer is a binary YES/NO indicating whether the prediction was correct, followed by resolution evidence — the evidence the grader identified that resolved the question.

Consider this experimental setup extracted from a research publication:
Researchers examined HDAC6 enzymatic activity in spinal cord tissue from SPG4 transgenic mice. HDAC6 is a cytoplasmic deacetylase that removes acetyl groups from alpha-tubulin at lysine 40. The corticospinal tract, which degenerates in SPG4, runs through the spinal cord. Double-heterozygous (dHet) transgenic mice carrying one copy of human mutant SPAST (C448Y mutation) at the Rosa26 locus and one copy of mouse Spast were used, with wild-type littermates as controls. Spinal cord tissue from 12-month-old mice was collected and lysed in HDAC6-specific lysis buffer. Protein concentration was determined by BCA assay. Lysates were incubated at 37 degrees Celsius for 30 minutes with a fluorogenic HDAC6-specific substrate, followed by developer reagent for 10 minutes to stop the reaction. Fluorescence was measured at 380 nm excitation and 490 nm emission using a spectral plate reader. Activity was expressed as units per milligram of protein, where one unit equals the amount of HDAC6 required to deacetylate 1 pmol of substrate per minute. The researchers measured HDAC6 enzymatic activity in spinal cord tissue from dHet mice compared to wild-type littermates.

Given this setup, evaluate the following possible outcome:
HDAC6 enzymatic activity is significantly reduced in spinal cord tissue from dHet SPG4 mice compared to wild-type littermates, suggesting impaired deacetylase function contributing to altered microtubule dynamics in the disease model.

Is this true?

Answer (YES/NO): NO